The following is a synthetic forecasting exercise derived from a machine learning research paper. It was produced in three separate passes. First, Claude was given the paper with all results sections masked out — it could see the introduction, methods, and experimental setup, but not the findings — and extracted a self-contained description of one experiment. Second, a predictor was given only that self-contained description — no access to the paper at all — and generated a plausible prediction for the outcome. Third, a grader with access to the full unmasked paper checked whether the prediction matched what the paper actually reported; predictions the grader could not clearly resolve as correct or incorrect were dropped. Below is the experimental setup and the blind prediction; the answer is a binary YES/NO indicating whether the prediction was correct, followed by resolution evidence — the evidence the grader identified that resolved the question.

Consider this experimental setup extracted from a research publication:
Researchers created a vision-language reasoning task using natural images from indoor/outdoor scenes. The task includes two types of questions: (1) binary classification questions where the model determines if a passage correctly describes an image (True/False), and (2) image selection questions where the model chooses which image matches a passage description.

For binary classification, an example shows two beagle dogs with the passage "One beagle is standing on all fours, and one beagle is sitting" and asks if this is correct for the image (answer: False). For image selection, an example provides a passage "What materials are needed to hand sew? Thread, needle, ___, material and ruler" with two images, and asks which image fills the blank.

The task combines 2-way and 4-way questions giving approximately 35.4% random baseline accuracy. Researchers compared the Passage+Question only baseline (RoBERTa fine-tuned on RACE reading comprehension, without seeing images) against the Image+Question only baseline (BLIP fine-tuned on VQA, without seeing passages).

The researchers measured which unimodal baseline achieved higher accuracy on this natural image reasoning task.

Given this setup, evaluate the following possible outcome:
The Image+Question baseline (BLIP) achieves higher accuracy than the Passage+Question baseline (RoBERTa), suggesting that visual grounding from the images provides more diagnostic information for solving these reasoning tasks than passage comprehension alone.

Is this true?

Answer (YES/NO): YES